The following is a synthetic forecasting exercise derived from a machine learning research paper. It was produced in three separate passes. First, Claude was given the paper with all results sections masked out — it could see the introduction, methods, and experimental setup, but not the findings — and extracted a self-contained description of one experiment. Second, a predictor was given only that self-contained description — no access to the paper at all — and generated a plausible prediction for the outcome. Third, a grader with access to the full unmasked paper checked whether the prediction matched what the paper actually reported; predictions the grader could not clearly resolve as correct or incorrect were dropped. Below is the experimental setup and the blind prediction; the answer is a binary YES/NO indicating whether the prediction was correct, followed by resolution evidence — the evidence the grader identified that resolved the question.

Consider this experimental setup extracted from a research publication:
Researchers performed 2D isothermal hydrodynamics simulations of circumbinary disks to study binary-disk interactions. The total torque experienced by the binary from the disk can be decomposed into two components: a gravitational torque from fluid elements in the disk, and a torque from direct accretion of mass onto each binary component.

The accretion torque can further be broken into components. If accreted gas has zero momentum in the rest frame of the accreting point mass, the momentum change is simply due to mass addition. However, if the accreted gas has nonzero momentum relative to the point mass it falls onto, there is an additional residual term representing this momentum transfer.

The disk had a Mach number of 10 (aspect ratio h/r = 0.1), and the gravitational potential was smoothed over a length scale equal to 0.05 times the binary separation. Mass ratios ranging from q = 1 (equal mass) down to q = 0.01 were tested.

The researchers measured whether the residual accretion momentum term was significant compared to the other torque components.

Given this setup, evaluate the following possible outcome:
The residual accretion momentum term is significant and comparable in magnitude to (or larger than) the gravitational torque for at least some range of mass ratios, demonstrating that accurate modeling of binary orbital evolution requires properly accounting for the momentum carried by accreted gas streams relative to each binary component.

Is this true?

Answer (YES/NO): NO